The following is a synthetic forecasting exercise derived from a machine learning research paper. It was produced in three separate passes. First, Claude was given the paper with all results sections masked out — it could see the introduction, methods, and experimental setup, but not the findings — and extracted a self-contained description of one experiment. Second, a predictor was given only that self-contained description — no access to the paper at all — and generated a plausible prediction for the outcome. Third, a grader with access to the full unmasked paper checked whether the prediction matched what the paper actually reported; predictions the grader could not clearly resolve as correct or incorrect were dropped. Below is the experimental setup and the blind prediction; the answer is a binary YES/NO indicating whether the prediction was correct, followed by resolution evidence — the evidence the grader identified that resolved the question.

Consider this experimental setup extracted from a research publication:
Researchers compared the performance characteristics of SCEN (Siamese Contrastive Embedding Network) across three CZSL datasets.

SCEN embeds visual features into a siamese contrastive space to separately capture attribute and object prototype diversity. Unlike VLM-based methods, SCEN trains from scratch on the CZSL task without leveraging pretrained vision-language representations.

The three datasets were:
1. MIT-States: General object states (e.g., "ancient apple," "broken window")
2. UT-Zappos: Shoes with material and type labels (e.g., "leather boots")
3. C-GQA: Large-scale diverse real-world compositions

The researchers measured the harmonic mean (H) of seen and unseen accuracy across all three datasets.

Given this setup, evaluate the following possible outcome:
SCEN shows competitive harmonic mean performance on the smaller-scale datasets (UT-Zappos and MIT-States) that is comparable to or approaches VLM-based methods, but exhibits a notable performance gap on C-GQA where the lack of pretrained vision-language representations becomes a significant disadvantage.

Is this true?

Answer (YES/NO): NO